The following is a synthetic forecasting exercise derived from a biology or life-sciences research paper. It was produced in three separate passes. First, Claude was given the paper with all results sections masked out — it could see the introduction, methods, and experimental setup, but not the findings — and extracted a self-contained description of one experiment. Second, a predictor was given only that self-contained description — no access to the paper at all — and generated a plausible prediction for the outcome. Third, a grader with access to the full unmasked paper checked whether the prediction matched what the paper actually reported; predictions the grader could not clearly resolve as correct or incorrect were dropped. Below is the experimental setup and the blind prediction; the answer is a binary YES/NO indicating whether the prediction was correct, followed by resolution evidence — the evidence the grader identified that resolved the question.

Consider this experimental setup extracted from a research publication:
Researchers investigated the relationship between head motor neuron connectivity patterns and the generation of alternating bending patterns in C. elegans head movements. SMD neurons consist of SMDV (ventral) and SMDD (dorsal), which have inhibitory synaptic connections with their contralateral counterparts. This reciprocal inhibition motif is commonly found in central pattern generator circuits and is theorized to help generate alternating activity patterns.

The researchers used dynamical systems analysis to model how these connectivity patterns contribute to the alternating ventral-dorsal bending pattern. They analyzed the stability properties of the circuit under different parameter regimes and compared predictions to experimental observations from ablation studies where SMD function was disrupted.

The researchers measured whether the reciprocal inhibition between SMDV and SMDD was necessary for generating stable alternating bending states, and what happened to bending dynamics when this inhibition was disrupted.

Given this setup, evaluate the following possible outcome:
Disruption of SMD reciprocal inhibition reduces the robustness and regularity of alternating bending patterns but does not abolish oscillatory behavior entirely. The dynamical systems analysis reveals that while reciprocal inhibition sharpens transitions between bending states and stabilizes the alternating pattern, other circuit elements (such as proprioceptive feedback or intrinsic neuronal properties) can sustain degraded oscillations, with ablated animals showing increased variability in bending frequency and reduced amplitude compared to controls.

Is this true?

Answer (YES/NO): YES